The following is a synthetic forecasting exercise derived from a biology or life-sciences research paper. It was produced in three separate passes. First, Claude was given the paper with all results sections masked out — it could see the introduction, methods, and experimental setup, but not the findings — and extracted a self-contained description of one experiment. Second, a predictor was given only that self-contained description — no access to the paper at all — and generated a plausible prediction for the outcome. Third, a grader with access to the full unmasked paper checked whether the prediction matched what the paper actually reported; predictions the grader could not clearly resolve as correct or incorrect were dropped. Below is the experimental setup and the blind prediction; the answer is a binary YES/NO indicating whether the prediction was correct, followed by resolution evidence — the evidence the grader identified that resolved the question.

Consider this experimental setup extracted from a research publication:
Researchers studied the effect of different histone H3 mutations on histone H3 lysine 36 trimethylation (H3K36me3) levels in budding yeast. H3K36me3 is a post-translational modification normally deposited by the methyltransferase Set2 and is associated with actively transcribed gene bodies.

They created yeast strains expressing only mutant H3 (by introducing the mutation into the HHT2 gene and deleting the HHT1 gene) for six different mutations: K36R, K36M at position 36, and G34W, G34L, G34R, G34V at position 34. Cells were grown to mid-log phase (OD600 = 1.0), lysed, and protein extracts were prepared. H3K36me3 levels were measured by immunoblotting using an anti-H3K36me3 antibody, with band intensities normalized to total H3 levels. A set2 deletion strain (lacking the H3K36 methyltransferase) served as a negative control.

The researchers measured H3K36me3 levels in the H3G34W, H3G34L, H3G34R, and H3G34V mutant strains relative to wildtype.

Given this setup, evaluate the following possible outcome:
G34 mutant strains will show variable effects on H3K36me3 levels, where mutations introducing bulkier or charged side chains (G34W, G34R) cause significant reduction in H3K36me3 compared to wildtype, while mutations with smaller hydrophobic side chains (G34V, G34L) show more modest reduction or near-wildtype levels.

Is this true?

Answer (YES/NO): NO